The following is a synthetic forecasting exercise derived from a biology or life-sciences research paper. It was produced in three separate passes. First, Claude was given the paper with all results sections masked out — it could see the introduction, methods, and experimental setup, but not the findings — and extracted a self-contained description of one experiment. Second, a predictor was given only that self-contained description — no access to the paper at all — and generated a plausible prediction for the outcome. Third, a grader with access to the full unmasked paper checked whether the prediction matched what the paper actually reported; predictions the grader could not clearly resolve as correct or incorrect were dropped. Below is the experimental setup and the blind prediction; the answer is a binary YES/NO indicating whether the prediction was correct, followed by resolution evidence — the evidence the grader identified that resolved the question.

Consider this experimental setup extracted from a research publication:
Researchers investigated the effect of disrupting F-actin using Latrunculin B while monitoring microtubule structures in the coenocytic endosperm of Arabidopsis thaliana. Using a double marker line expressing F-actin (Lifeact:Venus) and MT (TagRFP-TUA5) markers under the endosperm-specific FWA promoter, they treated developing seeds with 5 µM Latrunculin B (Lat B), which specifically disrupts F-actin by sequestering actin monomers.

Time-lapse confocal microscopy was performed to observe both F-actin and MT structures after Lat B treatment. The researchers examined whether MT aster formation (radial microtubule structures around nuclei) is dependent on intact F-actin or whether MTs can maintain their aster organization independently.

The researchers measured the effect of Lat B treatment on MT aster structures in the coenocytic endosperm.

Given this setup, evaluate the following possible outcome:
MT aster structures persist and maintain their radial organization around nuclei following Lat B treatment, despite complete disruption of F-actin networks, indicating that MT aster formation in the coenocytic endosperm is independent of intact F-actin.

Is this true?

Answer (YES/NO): YES